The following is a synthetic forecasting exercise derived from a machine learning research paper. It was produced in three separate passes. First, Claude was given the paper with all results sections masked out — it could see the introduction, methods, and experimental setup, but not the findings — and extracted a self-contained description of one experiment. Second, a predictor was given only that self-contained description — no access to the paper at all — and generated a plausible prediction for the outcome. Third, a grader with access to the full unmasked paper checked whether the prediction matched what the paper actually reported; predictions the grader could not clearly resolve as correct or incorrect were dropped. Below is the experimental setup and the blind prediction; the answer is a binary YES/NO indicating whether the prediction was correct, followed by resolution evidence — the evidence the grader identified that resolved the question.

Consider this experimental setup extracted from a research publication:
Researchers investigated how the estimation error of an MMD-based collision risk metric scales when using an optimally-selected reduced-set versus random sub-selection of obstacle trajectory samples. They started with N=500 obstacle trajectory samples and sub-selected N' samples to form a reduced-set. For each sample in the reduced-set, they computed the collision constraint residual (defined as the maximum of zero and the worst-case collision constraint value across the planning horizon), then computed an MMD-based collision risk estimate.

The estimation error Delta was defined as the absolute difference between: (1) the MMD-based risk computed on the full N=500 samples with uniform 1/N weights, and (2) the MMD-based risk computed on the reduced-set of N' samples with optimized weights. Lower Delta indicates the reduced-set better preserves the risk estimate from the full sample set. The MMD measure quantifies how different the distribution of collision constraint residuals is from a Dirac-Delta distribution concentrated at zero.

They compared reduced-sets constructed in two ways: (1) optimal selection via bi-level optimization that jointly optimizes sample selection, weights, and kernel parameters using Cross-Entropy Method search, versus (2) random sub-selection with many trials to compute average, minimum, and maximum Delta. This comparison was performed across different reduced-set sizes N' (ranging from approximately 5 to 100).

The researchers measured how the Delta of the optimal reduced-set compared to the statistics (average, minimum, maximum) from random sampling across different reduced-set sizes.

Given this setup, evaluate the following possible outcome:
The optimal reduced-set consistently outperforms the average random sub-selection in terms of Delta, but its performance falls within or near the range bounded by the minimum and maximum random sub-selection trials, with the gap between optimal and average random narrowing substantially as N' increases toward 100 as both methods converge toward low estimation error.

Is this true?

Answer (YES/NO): NO